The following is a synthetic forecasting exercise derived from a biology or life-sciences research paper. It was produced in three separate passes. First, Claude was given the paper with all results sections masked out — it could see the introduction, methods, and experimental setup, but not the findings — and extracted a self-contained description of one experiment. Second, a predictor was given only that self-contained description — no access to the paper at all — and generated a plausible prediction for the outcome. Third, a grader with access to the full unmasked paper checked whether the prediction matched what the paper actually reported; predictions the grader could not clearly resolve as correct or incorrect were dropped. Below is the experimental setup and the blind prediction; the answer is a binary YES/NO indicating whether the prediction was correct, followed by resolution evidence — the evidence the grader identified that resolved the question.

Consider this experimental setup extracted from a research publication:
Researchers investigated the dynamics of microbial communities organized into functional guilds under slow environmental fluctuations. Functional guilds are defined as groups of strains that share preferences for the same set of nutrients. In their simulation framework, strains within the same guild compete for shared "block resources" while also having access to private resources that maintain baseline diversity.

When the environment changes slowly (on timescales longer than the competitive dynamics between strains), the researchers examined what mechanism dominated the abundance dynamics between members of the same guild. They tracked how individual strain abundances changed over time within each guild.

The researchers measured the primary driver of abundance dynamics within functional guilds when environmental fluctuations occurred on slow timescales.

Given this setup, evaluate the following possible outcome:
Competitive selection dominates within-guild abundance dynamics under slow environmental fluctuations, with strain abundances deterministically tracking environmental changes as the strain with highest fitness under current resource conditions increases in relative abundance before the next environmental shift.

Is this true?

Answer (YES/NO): YES